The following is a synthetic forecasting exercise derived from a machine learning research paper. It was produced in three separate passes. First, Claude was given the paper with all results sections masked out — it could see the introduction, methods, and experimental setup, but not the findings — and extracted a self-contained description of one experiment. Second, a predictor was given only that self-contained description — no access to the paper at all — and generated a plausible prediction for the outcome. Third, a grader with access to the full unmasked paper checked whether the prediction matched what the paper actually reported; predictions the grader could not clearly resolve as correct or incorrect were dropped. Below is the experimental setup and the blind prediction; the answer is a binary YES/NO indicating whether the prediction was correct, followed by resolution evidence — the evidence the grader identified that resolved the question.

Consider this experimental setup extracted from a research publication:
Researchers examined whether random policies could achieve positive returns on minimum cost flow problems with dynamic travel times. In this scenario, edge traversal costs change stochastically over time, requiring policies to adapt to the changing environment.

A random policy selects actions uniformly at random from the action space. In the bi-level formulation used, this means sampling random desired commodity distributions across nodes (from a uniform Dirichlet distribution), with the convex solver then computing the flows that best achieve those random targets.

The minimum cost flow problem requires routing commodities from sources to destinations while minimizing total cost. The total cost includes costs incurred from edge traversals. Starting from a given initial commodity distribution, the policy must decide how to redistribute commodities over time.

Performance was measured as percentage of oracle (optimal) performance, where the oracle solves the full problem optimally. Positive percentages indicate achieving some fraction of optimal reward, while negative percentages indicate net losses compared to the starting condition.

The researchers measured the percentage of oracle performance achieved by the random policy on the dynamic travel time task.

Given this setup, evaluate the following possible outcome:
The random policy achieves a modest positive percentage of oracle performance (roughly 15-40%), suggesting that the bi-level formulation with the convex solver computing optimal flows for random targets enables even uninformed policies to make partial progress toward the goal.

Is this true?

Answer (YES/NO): NO